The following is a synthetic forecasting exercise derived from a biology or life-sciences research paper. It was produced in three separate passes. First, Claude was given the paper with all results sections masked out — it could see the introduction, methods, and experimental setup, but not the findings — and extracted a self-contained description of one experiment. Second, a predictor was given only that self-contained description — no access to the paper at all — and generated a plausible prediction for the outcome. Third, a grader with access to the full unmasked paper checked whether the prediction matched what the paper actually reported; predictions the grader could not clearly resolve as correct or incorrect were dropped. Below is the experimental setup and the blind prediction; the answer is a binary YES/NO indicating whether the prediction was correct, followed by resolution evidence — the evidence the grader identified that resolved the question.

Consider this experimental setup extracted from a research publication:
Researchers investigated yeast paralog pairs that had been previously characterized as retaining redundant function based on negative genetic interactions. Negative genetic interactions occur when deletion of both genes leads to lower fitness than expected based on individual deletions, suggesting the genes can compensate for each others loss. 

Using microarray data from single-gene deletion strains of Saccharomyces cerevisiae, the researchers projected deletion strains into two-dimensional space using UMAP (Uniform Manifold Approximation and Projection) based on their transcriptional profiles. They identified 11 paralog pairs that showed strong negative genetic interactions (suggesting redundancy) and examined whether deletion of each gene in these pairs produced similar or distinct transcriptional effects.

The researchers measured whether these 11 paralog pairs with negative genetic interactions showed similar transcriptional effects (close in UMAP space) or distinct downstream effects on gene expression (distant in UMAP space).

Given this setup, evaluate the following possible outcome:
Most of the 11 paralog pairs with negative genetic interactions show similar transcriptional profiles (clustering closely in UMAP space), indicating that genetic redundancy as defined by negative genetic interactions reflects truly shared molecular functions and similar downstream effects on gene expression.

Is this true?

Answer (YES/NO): NO